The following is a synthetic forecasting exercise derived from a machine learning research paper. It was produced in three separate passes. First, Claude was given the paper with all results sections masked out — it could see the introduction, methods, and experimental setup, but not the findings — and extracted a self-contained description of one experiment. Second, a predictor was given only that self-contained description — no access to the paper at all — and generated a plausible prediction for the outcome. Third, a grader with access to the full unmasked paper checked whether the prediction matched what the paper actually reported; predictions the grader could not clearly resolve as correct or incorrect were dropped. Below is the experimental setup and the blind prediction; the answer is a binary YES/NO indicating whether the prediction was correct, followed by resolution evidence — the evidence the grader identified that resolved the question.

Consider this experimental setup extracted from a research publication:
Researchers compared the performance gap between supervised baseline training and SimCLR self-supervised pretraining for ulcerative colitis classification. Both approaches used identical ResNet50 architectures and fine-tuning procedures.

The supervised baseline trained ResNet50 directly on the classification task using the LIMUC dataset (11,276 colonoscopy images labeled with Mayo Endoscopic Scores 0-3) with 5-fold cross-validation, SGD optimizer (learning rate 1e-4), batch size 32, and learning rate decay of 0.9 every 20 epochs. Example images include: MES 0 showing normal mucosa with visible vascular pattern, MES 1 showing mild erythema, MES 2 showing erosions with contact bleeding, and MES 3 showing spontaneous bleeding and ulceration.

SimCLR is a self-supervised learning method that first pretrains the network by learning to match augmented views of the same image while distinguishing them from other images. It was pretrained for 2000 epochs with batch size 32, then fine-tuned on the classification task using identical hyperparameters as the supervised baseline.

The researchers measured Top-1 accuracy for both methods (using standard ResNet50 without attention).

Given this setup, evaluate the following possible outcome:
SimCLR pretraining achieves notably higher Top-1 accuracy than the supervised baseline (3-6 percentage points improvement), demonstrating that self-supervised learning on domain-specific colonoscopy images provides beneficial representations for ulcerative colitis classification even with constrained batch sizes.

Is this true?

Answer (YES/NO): NO